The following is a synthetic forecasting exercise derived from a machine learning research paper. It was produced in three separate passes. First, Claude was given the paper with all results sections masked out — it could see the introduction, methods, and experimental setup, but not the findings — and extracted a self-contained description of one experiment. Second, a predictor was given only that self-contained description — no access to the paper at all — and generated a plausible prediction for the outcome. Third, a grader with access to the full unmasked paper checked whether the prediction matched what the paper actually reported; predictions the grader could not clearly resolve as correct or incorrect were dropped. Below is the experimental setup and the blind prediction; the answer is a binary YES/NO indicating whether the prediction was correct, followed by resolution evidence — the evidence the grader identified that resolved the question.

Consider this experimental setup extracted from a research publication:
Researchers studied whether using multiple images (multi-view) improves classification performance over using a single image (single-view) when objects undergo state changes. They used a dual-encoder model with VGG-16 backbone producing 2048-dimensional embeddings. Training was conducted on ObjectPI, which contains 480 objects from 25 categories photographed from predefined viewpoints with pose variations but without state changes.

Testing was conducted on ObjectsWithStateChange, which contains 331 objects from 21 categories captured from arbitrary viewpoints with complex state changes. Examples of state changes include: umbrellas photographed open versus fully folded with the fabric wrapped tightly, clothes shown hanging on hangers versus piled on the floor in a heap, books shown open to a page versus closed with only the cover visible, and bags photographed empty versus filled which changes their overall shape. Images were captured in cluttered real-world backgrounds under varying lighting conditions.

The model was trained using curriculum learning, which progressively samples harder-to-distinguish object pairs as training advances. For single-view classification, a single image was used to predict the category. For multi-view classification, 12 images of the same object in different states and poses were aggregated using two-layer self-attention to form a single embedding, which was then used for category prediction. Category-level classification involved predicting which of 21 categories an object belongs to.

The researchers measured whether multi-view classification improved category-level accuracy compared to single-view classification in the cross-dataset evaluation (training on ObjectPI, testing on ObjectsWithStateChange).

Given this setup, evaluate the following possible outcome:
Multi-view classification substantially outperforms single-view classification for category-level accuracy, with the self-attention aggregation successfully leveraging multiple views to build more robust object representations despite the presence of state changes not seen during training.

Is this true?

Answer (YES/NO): NO